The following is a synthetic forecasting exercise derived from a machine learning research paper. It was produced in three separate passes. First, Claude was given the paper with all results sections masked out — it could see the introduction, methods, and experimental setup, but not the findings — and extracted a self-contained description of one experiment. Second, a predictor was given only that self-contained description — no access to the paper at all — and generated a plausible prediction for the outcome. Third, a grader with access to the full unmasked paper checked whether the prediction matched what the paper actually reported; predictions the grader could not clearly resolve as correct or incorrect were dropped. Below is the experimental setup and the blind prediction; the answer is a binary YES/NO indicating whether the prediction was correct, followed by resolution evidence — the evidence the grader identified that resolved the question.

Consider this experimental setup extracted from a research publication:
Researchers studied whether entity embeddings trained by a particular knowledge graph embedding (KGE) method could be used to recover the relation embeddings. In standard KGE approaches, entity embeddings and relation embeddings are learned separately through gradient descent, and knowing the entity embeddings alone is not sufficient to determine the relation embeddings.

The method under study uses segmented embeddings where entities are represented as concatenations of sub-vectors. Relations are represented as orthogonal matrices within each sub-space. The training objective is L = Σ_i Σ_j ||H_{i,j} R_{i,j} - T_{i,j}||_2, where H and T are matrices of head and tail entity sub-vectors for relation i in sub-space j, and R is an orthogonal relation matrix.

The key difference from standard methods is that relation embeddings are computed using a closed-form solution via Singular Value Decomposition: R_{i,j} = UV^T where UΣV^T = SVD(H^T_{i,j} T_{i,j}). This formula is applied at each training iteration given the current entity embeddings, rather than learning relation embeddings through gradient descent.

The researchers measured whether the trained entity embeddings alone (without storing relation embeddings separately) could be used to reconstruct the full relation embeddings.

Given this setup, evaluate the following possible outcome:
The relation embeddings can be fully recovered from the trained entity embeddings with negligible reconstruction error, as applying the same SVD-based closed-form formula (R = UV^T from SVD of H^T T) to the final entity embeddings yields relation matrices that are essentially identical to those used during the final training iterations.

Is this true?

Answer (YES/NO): YES